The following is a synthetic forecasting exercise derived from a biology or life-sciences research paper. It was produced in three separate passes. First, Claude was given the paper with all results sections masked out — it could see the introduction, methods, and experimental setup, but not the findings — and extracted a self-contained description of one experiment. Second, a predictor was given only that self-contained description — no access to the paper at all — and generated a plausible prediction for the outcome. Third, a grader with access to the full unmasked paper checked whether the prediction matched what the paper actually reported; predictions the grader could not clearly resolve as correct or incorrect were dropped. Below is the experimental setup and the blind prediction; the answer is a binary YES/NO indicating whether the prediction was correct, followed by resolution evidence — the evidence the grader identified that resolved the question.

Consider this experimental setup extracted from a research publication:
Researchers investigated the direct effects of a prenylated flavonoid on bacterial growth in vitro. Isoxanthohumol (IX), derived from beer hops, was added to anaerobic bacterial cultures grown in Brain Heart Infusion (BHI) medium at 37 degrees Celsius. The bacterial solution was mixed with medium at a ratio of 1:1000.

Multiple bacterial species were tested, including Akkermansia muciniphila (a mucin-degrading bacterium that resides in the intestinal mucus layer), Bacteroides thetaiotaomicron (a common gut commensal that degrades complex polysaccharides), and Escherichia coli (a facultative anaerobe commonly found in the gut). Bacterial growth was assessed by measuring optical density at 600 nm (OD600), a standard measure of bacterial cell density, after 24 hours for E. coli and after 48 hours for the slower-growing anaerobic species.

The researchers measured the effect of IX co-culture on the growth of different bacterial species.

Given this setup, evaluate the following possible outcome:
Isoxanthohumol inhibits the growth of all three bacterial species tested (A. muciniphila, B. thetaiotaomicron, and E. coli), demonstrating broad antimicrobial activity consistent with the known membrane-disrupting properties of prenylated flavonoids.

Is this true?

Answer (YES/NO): NO